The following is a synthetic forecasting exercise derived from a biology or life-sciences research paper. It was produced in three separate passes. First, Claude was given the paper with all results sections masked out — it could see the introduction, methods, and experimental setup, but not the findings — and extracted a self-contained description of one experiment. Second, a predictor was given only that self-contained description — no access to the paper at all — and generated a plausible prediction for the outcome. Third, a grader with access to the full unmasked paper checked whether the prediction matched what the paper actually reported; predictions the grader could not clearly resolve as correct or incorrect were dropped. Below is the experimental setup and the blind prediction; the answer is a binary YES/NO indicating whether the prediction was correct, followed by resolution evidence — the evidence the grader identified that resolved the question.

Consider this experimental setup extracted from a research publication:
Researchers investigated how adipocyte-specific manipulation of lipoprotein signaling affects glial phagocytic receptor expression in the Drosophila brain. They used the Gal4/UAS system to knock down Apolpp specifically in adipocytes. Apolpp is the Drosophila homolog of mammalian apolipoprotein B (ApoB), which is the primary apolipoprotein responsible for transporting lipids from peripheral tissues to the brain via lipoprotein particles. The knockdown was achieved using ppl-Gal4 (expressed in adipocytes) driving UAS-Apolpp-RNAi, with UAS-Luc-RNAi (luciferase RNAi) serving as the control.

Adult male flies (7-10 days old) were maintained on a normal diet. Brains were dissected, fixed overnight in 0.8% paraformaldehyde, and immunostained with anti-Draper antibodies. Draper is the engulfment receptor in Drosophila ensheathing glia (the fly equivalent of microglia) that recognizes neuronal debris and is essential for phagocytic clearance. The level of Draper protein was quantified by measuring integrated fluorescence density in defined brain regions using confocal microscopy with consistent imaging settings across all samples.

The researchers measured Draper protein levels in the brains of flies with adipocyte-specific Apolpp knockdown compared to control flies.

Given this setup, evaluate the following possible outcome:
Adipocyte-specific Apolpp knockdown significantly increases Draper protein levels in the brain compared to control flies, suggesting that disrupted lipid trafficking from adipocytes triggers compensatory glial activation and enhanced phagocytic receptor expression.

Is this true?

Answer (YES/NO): NO